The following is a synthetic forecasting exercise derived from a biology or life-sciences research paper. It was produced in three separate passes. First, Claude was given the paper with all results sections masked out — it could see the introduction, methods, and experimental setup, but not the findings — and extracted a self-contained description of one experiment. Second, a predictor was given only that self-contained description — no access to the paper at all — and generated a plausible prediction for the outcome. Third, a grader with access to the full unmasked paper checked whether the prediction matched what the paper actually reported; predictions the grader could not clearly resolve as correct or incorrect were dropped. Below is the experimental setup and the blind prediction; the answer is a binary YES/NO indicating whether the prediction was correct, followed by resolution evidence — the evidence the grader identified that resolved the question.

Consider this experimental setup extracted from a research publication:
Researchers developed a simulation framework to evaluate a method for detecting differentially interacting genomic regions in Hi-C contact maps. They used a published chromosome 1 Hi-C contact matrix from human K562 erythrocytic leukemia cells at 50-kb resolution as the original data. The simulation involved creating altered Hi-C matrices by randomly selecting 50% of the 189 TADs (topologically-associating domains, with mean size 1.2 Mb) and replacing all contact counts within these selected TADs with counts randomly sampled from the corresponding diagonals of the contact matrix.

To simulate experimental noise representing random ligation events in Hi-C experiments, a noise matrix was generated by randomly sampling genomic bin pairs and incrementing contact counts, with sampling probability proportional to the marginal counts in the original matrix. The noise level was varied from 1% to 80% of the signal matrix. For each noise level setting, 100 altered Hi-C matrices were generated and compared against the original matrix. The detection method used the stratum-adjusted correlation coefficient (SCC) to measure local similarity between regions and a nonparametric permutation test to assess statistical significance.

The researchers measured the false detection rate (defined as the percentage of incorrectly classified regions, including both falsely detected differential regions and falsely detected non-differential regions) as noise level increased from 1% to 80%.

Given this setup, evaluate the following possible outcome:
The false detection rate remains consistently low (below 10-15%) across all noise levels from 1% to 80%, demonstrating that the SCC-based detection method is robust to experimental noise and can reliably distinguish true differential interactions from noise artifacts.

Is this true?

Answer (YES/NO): NO